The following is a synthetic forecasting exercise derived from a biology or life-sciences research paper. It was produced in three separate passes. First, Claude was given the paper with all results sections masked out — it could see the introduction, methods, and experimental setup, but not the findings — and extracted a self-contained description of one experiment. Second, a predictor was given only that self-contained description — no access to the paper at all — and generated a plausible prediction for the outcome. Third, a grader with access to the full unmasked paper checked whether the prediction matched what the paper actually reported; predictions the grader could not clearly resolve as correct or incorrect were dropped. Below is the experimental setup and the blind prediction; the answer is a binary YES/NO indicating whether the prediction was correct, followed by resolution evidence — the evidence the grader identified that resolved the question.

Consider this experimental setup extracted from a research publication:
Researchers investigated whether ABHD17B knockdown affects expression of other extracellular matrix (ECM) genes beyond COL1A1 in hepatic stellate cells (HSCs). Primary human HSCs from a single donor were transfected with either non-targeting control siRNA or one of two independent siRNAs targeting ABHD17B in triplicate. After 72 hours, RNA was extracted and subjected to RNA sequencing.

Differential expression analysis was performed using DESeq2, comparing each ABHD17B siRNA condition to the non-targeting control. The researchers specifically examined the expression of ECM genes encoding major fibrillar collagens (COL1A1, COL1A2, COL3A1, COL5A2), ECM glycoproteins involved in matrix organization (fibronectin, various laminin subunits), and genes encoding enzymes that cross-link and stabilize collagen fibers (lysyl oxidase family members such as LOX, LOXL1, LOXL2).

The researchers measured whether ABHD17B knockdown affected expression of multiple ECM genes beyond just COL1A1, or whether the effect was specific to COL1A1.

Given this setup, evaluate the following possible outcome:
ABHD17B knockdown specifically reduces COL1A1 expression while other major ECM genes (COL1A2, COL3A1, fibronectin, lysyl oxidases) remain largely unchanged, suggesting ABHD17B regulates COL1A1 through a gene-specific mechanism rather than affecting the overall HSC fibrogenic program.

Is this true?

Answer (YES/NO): NO